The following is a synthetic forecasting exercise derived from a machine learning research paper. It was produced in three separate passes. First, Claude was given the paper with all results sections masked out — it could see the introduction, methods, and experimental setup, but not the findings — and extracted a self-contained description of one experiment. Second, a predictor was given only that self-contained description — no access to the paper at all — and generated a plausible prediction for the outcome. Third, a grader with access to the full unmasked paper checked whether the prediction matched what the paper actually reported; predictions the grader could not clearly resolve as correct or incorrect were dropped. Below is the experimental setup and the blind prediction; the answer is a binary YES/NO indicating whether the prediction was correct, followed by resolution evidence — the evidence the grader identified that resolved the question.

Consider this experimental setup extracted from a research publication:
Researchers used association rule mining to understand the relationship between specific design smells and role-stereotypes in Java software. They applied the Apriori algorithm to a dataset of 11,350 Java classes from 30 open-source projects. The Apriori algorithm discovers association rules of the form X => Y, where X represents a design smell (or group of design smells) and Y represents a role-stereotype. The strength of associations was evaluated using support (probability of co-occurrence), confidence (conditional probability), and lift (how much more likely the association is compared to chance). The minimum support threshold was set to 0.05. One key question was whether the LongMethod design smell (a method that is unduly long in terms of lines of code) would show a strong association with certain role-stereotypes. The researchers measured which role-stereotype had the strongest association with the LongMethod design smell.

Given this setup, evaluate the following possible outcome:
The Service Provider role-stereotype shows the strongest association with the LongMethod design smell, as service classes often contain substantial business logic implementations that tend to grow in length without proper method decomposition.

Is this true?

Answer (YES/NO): NO